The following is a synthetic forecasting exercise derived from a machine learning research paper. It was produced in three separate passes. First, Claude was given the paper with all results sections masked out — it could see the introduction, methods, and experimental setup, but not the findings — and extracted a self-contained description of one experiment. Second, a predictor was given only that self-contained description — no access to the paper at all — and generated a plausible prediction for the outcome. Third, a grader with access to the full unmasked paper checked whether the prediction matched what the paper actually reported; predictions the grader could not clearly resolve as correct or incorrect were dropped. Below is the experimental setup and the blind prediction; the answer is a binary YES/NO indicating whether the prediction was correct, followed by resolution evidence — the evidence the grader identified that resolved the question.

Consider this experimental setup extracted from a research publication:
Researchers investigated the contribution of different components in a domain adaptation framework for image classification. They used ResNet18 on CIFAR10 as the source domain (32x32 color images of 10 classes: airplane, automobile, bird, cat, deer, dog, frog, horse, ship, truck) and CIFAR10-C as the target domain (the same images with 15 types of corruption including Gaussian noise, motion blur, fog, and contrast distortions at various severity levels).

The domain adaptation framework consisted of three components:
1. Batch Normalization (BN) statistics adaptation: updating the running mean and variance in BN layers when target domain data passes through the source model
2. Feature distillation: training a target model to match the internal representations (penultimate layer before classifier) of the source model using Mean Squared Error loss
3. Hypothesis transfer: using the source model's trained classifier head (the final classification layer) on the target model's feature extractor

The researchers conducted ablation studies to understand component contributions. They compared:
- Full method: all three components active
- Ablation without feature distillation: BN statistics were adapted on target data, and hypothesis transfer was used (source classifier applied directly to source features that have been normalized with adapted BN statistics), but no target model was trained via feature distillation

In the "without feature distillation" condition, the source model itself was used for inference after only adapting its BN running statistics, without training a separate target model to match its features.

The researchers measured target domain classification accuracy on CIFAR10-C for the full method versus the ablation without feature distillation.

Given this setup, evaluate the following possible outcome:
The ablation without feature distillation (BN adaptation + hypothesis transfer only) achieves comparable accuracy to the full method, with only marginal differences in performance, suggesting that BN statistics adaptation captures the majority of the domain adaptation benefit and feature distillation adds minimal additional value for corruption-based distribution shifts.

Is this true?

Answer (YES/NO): NO